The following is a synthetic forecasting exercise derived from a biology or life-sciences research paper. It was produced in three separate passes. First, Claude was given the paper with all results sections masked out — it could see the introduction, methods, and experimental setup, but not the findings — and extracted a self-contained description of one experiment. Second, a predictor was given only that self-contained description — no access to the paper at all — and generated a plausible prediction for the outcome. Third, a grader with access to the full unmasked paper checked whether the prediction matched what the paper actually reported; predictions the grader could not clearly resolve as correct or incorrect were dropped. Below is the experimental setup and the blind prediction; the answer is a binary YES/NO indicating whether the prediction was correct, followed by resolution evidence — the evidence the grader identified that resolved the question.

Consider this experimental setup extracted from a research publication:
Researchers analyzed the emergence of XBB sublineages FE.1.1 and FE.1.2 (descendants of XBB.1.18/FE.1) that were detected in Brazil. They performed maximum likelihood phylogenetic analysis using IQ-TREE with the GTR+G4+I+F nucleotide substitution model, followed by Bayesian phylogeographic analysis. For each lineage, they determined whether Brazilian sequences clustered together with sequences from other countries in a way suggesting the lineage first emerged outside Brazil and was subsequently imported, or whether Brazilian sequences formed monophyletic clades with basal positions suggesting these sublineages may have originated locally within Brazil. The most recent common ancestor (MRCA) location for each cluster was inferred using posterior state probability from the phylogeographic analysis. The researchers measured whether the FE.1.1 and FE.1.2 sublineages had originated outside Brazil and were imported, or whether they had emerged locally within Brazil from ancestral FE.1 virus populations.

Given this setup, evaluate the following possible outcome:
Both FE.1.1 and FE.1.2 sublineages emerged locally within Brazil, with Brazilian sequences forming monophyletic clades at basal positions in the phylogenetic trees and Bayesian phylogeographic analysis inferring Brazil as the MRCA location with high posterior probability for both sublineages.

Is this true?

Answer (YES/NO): YES